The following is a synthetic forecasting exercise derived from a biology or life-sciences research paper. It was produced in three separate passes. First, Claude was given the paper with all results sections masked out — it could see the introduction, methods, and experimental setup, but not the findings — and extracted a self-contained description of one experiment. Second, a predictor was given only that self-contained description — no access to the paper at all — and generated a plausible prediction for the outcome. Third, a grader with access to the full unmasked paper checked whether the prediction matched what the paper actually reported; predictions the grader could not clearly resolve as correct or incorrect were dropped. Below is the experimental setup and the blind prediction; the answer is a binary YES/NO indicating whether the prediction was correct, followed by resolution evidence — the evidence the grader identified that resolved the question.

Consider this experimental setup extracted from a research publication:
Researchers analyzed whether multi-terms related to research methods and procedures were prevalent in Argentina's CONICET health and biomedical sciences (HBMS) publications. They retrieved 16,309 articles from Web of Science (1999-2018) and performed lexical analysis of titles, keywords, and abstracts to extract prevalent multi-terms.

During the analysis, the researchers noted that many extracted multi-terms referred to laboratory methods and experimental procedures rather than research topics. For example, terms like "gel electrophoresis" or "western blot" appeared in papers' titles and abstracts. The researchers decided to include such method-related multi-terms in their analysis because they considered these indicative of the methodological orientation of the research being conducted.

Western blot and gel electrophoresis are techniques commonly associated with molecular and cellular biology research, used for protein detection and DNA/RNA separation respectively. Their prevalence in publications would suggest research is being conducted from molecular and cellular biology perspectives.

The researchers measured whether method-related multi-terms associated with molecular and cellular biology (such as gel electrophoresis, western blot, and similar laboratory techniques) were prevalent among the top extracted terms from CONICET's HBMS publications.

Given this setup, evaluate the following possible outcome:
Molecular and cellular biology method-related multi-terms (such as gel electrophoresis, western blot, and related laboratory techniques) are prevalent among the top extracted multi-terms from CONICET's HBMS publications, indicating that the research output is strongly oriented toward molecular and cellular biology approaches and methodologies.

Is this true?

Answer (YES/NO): YES